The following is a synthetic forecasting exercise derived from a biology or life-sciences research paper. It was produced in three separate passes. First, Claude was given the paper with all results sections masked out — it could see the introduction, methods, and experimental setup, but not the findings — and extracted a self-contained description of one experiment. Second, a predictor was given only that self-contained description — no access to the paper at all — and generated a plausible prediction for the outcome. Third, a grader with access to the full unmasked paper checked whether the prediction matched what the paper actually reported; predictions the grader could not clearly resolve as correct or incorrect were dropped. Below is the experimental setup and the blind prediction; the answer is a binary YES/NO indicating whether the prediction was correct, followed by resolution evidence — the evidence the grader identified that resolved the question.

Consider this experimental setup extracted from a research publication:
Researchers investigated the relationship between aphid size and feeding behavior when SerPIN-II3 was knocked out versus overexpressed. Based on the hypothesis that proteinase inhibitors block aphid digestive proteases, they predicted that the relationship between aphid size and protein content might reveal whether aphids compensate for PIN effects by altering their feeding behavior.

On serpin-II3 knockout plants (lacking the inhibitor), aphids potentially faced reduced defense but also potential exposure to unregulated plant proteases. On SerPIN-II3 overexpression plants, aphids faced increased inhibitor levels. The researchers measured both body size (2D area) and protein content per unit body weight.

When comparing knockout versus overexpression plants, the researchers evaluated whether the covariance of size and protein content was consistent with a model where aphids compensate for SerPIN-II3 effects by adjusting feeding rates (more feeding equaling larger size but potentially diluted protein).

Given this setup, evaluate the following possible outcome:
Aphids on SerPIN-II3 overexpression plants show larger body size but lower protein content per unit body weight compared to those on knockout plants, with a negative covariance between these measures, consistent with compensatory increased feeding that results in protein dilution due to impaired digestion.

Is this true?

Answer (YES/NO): NO